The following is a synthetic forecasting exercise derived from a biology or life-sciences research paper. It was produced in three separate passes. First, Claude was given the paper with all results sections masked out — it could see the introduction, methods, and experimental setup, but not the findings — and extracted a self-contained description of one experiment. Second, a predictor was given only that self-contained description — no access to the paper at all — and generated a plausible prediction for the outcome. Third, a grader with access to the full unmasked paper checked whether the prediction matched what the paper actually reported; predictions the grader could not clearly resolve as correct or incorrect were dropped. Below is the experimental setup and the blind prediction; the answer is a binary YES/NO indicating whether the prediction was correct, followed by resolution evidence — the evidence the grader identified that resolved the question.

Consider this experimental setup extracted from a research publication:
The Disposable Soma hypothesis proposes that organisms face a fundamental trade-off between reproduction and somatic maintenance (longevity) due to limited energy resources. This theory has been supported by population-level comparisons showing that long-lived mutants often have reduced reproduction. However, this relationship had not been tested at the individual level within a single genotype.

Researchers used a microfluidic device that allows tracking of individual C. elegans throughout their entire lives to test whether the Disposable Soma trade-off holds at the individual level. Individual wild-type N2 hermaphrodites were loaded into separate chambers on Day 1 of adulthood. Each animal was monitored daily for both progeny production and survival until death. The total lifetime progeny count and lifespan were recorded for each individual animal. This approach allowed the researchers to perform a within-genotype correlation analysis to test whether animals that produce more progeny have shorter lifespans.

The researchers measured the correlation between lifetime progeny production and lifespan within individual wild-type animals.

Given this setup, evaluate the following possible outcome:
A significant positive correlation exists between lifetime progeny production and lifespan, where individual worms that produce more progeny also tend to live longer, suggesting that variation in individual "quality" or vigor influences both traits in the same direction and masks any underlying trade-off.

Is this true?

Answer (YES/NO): YES